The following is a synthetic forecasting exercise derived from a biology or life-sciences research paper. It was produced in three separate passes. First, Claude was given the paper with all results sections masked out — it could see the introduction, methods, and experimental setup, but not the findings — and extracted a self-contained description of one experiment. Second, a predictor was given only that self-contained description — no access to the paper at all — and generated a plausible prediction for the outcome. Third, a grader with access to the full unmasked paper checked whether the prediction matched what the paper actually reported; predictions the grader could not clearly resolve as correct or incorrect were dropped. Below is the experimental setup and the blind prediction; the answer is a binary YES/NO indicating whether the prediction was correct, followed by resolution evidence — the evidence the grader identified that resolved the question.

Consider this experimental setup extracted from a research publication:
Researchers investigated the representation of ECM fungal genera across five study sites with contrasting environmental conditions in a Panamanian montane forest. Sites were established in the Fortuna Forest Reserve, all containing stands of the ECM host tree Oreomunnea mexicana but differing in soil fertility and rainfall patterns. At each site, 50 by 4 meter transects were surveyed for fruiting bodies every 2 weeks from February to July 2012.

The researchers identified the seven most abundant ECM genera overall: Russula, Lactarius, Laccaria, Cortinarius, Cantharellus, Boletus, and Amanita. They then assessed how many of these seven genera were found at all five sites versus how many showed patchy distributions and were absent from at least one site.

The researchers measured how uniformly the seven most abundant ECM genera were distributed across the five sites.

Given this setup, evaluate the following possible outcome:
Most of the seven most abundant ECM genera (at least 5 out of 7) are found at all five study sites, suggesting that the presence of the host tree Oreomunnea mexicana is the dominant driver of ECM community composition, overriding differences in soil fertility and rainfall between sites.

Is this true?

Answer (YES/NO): NO